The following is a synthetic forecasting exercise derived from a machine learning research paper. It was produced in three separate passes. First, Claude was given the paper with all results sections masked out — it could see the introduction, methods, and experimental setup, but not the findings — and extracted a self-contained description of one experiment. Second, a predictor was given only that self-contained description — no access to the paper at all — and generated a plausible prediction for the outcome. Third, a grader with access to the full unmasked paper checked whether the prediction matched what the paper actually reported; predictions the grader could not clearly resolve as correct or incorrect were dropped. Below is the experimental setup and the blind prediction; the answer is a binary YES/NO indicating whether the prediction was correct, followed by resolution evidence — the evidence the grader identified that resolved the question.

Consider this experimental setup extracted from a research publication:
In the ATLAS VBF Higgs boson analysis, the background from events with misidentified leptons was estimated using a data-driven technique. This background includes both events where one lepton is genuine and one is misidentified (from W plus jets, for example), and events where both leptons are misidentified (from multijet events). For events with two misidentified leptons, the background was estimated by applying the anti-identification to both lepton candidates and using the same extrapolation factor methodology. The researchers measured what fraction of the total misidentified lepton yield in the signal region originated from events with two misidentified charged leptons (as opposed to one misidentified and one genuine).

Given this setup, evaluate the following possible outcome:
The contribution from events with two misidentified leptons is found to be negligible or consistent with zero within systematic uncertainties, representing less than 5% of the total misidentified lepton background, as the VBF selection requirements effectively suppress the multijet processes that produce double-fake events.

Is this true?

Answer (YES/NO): NO